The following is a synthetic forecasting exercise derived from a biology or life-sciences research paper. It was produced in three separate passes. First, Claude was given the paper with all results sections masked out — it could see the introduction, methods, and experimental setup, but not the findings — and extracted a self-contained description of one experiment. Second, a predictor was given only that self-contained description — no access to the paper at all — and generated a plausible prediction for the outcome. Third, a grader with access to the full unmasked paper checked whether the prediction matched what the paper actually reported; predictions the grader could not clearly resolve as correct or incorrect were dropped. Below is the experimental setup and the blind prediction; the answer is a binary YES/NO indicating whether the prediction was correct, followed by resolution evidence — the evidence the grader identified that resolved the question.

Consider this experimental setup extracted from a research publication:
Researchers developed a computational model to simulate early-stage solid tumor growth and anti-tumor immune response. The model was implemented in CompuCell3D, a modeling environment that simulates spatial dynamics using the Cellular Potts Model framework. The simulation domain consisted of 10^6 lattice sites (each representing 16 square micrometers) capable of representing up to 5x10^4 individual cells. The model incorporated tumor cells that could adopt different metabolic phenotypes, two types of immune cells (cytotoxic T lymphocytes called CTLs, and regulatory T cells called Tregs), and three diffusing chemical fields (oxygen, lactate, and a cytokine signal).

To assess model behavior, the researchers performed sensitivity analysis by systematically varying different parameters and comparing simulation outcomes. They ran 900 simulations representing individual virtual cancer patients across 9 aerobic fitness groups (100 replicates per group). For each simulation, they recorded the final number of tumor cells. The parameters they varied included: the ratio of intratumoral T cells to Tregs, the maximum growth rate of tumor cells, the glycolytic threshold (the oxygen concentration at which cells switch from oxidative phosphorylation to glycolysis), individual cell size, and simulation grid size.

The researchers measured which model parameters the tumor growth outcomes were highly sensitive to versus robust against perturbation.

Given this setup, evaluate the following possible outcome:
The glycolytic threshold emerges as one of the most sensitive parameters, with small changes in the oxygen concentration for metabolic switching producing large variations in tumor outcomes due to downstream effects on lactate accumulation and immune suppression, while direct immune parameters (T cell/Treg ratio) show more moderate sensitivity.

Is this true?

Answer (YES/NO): NO